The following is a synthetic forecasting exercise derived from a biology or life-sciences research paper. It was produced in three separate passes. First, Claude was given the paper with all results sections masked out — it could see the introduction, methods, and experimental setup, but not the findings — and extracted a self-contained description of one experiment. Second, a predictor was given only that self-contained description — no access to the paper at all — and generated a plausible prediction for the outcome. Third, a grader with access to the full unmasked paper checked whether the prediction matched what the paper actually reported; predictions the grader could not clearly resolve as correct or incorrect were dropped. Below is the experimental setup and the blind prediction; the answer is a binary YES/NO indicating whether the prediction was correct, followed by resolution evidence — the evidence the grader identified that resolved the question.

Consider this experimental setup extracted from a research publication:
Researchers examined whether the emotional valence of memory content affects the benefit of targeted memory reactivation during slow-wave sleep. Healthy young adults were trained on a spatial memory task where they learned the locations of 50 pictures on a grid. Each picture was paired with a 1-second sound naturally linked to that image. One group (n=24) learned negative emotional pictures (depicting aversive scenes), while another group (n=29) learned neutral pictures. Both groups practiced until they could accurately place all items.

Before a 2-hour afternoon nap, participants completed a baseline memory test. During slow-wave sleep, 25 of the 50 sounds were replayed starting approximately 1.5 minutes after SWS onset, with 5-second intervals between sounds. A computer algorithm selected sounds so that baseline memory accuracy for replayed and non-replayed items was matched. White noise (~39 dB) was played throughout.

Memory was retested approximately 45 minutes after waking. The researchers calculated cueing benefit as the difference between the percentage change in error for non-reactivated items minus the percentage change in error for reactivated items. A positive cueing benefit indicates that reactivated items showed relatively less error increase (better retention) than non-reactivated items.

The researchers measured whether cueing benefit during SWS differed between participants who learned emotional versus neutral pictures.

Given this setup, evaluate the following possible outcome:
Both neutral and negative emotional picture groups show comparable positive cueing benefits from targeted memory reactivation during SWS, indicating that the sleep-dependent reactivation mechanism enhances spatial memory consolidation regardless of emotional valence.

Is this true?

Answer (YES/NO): YES